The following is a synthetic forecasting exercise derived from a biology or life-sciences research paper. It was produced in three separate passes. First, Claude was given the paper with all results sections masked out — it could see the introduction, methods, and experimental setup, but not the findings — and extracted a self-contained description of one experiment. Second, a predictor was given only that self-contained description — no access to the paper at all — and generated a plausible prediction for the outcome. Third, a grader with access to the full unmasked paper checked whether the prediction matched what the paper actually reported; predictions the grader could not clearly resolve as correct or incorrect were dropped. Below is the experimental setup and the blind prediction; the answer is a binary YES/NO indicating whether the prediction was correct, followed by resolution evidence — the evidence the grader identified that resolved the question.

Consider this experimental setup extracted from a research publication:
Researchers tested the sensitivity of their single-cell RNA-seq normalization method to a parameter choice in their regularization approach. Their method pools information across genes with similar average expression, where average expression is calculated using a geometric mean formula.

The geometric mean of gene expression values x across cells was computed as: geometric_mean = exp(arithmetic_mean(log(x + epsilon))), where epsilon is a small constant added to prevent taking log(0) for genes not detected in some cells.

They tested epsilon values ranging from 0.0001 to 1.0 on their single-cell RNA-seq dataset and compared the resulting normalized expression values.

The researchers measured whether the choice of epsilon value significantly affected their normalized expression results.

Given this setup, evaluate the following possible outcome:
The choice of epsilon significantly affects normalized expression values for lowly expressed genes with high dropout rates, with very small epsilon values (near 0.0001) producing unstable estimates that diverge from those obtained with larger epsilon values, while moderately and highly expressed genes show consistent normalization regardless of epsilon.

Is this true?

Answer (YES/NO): NO